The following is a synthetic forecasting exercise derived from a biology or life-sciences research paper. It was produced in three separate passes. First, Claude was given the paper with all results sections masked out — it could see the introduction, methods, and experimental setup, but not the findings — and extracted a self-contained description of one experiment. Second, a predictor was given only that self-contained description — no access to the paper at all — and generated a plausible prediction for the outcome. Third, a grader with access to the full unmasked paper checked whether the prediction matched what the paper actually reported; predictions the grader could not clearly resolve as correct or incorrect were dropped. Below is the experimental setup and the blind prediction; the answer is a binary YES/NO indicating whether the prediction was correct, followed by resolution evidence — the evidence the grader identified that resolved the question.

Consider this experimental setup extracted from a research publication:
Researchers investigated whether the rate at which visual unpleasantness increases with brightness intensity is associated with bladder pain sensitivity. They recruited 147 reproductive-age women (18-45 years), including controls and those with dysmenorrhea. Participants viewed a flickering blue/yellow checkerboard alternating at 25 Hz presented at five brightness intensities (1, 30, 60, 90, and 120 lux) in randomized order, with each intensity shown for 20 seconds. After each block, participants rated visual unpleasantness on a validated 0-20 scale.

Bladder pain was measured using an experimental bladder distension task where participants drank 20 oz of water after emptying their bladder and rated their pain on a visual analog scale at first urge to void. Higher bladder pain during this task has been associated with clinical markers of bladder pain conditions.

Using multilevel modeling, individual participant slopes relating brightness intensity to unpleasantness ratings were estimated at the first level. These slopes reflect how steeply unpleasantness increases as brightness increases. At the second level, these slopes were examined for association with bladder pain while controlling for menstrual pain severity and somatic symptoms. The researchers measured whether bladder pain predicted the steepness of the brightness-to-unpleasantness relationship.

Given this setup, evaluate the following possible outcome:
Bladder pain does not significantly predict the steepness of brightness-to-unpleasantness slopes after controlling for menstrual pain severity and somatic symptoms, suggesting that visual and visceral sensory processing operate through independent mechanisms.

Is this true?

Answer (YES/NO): NO